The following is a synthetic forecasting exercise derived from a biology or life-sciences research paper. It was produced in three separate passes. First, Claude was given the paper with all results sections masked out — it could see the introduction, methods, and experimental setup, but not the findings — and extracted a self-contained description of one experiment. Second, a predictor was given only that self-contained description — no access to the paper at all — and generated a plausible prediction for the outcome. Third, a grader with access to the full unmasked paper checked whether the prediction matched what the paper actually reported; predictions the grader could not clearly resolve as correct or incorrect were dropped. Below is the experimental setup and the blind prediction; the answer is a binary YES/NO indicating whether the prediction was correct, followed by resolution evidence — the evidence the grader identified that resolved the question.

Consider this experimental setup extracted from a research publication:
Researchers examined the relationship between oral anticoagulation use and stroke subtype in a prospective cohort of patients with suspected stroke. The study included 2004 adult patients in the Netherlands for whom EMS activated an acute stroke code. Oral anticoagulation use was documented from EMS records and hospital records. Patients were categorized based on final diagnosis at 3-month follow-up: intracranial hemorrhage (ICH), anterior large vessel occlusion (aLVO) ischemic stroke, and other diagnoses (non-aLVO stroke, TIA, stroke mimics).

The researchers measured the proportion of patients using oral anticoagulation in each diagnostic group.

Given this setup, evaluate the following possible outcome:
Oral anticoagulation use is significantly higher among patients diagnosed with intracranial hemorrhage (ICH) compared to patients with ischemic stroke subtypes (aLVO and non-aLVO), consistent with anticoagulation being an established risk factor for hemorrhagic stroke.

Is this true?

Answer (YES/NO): YES